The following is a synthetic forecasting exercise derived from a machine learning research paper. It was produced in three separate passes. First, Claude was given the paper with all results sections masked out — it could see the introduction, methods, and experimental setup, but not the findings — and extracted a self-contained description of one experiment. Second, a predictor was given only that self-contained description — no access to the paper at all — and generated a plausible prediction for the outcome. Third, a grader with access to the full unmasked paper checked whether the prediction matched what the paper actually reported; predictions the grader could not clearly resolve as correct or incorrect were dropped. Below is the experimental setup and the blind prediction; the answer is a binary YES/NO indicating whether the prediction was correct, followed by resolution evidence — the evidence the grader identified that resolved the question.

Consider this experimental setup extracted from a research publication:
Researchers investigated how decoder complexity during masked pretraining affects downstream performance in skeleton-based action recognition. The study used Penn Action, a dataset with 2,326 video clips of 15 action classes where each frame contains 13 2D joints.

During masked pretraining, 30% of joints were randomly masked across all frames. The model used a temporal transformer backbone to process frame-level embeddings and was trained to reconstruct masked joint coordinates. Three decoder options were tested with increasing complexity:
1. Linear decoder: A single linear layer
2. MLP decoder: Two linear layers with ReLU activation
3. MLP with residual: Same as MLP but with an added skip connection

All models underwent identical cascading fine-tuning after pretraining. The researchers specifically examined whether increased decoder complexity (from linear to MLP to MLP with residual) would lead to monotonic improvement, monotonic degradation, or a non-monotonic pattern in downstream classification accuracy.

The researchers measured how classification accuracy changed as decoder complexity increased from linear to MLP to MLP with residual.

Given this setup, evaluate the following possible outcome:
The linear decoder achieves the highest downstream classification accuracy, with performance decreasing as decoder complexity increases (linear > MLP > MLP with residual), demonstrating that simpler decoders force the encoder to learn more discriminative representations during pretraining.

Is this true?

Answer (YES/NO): YES